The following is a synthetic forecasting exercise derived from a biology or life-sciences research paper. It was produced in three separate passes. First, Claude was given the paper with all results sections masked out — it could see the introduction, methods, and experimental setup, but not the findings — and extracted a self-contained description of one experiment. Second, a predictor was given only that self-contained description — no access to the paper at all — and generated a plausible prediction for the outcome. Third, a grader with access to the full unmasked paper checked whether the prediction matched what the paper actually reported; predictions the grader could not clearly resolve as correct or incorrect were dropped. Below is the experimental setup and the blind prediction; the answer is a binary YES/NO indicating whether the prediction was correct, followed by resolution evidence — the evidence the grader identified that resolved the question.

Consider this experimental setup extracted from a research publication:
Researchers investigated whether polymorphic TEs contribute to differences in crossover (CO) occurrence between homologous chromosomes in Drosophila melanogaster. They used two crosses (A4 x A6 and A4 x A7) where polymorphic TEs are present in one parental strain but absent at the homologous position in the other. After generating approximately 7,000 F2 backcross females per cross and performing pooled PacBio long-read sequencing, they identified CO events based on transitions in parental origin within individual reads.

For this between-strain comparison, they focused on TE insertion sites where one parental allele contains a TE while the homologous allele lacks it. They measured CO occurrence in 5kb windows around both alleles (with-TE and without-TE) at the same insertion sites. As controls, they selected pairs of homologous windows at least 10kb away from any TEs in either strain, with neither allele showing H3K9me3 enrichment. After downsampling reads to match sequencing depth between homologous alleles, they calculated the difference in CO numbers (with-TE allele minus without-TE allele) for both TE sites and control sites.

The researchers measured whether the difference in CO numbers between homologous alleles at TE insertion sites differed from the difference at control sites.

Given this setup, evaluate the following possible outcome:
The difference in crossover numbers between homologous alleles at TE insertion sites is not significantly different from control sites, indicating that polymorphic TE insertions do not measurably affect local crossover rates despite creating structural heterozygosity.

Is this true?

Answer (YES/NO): NO